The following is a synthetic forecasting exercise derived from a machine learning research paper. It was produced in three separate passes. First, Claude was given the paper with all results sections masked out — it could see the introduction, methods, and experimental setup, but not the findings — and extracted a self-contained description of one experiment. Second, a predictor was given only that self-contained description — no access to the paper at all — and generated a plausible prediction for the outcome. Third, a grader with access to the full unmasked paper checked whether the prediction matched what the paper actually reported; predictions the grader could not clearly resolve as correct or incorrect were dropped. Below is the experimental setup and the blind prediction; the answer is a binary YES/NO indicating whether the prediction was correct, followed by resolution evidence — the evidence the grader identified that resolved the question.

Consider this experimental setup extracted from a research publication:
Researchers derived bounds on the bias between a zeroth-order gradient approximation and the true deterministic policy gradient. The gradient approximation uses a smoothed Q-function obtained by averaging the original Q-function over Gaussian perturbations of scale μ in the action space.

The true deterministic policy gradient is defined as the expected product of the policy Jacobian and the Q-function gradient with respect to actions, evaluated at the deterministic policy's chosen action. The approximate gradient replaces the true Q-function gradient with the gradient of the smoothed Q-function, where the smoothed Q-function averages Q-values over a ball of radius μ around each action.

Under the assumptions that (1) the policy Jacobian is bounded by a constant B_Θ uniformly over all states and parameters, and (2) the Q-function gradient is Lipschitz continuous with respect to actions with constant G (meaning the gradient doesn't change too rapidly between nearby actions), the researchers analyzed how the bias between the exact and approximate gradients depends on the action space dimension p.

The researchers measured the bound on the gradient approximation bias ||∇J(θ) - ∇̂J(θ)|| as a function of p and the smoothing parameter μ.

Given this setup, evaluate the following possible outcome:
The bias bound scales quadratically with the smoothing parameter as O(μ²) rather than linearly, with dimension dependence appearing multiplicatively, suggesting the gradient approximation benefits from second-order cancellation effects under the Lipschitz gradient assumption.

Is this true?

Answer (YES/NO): NO